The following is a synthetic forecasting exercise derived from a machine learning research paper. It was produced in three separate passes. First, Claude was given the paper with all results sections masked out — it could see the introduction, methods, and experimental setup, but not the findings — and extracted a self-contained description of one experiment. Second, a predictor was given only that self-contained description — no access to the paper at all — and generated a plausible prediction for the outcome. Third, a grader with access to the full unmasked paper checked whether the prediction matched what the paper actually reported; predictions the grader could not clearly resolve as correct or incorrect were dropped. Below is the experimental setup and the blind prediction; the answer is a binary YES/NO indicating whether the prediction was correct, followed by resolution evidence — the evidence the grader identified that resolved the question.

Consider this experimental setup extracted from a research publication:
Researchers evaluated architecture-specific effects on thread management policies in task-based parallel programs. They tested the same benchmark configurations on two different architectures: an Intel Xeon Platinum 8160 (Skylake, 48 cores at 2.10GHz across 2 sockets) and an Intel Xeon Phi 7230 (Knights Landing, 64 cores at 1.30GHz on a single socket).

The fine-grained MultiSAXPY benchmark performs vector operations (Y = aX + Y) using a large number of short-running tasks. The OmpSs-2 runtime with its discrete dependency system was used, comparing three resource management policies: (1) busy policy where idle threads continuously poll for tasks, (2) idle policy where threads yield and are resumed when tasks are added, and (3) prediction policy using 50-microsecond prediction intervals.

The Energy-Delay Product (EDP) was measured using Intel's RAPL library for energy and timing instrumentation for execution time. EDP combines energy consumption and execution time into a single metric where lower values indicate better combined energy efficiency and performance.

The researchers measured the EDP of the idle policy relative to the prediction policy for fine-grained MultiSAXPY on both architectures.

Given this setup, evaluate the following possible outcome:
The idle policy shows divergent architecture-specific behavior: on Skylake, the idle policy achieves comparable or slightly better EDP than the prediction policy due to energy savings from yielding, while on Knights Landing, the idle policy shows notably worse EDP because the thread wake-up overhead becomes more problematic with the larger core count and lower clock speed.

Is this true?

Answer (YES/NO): NO